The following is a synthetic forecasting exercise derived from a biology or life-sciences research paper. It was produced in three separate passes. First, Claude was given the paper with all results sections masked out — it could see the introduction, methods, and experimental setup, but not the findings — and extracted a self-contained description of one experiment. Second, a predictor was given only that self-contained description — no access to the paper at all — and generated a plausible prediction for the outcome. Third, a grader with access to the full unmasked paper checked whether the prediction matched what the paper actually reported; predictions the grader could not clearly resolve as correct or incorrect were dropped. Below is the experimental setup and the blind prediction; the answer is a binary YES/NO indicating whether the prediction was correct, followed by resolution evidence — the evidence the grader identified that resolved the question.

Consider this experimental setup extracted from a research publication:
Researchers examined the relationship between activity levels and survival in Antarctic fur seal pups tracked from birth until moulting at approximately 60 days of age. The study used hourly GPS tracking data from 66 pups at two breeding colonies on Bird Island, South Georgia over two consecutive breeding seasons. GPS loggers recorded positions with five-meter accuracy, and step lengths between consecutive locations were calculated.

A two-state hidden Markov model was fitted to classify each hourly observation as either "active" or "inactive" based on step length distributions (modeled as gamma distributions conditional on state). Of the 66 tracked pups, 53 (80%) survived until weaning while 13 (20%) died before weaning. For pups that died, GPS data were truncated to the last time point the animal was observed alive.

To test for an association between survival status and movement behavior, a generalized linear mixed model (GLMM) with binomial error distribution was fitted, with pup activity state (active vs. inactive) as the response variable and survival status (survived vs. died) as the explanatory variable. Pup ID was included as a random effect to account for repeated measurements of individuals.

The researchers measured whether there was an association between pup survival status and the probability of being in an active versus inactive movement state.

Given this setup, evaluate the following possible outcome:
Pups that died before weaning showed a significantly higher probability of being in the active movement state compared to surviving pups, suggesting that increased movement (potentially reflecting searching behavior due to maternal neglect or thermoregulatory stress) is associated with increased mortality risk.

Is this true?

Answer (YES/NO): NO